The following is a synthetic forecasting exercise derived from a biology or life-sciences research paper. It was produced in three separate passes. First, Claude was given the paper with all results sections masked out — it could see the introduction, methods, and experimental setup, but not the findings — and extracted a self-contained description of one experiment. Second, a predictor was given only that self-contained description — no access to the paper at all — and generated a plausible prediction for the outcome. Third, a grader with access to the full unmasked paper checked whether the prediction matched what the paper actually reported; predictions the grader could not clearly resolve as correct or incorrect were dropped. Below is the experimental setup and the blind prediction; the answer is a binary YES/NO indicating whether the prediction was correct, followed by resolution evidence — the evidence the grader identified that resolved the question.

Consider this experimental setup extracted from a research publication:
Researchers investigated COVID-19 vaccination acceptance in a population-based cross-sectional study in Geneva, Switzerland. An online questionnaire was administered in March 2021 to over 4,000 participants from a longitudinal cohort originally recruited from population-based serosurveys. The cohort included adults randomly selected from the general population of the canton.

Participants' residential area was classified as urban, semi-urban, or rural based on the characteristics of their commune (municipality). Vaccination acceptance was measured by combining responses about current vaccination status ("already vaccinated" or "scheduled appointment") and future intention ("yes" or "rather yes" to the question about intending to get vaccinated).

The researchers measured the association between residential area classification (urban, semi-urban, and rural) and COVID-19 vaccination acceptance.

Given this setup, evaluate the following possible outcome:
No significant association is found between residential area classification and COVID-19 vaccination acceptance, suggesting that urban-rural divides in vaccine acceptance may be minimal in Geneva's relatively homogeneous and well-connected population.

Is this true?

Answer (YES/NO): NO